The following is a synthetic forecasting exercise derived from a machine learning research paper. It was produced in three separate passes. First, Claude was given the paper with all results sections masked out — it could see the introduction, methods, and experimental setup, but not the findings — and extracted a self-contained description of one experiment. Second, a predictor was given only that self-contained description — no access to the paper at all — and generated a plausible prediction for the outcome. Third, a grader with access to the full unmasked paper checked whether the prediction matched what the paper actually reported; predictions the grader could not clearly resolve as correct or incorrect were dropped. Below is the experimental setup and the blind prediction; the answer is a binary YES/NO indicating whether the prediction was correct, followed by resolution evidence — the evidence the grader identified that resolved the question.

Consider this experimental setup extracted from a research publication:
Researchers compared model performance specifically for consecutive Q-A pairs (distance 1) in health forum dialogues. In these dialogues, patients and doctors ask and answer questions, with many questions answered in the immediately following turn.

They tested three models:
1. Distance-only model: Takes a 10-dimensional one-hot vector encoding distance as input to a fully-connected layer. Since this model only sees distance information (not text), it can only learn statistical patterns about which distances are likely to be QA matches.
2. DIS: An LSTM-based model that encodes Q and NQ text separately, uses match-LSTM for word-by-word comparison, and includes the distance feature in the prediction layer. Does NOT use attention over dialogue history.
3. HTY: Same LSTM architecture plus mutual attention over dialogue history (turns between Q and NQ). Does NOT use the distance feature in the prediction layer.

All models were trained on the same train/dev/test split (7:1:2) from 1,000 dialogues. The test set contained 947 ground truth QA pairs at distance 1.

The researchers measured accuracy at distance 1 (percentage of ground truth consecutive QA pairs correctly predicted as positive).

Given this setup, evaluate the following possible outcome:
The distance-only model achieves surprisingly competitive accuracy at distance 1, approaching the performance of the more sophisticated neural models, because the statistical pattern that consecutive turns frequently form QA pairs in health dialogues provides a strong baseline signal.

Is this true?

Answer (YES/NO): NO